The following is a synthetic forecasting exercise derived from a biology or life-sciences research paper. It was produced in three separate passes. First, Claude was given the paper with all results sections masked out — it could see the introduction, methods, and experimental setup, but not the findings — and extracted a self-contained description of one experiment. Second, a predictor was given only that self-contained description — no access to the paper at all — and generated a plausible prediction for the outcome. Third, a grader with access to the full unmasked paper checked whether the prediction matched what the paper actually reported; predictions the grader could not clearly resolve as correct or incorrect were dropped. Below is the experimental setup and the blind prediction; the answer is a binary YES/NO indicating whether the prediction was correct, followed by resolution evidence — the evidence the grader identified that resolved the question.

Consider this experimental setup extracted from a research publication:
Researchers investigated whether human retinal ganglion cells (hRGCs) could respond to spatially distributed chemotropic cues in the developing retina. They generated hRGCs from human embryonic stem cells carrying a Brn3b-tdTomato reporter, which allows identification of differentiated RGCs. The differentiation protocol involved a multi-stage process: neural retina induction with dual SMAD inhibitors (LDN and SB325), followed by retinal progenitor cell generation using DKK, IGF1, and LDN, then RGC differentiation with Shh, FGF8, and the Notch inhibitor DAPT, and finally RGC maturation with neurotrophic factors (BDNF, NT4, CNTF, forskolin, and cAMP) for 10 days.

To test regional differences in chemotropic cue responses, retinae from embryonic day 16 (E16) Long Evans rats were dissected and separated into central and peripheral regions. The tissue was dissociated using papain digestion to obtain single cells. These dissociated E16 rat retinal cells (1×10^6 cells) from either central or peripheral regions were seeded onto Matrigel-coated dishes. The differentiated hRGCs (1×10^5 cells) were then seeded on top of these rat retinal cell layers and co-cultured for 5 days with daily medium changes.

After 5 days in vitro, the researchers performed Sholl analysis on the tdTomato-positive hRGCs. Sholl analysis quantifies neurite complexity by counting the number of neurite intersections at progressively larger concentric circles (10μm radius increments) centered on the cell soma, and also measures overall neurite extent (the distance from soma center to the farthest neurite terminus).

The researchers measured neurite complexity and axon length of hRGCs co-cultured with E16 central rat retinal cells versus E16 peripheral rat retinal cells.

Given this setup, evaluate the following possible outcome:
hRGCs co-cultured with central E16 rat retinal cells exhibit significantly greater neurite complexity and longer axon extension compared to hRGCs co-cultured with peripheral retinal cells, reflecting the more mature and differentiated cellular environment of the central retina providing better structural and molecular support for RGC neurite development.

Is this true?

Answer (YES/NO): YES